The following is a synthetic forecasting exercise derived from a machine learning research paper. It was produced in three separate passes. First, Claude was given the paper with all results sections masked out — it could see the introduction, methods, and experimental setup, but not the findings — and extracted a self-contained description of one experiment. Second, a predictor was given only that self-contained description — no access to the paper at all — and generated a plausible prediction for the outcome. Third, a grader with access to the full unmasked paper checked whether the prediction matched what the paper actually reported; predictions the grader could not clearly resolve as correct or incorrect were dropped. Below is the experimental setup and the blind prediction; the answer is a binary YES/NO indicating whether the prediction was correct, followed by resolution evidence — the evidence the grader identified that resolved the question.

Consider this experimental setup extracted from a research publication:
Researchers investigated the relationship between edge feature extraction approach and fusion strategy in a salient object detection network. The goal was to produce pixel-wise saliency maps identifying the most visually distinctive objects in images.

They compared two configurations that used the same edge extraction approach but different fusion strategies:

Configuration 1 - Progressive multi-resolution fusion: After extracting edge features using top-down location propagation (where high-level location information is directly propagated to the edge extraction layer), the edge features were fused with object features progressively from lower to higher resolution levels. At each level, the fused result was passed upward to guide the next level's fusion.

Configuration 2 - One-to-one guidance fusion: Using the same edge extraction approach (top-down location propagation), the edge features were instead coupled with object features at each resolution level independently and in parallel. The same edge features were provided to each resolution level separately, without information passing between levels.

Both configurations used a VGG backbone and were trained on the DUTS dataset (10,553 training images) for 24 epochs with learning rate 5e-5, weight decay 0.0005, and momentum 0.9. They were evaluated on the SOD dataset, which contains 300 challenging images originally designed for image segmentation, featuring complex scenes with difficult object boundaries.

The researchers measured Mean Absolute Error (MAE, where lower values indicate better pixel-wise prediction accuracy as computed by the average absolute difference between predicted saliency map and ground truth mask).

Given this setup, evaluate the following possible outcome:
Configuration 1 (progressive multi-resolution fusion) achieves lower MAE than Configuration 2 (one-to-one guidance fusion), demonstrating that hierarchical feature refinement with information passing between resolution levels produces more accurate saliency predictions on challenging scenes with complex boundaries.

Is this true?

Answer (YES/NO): NO